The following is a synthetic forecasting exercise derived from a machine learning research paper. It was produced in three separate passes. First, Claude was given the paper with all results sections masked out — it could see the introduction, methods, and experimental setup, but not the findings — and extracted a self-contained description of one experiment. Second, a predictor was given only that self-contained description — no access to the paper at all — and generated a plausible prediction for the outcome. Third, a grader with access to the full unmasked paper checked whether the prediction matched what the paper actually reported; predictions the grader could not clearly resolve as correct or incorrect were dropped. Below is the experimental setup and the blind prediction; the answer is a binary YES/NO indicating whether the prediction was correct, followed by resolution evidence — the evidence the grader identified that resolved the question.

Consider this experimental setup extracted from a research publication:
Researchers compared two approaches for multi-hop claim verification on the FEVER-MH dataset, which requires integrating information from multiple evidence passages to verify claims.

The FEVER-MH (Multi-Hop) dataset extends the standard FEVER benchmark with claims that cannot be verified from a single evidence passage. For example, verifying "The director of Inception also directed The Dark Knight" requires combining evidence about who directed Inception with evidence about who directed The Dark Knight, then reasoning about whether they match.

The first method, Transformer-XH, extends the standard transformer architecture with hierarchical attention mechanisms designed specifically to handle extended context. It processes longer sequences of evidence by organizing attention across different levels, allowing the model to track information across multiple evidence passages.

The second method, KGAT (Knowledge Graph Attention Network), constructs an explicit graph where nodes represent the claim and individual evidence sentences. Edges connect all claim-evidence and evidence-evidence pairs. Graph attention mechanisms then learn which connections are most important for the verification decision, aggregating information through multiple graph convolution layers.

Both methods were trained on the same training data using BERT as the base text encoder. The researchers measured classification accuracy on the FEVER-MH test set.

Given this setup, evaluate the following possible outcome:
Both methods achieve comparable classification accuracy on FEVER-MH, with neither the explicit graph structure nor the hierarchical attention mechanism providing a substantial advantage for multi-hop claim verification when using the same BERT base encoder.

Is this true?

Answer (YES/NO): NO